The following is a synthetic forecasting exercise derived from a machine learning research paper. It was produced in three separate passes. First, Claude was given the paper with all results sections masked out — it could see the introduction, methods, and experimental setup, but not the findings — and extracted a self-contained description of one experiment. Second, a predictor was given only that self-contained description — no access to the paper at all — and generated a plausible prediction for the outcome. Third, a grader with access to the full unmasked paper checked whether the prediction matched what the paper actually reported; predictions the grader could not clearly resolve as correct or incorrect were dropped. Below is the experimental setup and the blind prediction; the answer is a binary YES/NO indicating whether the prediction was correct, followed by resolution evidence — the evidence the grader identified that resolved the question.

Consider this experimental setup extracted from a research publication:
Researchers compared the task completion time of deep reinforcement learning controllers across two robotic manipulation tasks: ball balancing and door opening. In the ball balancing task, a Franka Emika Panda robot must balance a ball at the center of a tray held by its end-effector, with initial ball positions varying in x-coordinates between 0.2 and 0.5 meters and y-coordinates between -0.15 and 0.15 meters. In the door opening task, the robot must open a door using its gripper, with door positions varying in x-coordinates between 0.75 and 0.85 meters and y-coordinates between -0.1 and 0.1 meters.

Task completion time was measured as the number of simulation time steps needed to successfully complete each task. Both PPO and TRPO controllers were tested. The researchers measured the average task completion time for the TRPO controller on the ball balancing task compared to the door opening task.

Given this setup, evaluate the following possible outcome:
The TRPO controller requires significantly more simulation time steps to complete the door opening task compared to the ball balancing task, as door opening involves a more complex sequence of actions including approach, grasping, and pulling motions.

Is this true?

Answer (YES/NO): YES